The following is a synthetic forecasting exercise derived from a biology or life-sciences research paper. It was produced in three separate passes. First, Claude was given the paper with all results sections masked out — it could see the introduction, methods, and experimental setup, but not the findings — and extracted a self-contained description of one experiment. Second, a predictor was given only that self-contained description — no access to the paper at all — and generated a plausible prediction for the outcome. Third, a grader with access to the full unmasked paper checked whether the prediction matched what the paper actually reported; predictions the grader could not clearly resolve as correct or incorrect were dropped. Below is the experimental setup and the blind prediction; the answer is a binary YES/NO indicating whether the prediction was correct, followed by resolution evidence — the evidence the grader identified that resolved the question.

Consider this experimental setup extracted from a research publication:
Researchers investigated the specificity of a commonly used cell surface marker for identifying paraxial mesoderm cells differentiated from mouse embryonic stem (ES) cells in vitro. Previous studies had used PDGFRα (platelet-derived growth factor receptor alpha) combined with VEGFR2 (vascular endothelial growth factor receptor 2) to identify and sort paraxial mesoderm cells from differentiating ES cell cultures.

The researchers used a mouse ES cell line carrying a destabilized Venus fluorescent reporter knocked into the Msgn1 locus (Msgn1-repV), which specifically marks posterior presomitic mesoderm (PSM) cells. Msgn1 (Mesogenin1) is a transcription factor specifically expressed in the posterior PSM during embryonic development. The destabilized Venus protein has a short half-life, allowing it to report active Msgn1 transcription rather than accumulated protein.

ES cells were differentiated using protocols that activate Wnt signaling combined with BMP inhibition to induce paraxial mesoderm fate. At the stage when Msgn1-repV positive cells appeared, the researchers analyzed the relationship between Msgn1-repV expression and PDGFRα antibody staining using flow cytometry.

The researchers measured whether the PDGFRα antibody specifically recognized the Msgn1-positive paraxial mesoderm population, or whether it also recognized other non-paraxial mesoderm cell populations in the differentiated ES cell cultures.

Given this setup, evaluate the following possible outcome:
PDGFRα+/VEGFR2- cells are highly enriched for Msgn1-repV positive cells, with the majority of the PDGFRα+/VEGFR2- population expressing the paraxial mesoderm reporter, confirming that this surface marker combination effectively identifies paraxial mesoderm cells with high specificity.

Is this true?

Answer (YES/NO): NO